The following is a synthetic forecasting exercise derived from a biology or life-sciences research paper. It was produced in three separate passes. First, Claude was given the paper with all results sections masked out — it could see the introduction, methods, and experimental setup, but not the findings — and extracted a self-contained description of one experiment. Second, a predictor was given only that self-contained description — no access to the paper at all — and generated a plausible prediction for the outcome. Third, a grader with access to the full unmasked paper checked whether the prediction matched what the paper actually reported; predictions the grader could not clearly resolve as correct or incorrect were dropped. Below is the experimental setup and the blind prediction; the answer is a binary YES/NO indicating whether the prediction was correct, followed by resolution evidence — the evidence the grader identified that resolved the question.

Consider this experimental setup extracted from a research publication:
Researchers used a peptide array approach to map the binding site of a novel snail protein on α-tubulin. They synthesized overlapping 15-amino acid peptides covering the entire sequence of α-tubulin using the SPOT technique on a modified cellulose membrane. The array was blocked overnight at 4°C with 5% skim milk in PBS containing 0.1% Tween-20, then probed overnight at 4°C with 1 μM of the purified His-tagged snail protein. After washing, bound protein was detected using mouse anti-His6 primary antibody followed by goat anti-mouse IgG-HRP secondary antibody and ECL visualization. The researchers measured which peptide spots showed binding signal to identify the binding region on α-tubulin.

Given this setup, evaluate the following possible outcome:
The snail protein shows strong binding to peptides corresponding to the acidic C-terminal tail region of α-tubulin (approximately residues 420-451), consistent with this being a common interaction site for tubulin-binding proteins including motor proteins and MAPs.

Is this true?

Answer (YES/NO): NO